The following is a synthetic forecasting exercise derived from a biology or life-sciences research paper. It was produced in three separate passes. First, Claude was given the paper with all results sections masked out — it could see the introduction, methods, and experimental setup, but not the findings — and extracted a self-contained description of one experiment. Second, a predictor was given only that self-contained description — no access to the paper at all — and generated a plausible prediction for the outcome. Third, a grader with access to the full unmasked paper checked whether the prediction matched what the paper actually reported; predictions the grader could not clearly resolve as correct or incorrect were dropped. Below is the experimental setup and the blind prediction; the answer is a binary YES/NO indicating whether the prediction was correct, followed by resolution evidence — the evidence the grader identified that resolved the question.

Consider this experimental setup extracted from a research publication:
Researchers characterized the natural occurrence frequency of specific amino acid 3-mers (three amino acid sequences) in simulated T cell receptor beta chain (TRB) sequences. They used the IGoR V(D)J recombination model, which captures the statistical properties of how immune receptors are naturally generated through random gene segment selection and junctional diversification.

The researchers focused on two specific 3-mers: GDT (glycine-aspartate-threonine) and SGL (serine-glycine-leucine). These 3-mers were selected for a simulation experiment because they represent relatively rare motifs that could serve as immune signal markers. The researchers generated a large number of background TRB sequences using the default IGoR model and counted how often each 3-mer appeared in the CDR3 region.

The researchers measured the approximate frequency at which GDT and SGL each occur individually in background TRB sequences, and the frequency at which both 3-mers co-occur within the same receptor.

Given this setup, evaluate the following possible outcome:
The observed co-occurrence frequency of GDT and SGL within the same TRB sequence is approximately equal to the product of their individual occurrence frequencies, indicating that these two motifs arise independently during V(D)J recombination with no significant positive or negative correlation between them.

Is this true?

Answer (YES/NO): NO